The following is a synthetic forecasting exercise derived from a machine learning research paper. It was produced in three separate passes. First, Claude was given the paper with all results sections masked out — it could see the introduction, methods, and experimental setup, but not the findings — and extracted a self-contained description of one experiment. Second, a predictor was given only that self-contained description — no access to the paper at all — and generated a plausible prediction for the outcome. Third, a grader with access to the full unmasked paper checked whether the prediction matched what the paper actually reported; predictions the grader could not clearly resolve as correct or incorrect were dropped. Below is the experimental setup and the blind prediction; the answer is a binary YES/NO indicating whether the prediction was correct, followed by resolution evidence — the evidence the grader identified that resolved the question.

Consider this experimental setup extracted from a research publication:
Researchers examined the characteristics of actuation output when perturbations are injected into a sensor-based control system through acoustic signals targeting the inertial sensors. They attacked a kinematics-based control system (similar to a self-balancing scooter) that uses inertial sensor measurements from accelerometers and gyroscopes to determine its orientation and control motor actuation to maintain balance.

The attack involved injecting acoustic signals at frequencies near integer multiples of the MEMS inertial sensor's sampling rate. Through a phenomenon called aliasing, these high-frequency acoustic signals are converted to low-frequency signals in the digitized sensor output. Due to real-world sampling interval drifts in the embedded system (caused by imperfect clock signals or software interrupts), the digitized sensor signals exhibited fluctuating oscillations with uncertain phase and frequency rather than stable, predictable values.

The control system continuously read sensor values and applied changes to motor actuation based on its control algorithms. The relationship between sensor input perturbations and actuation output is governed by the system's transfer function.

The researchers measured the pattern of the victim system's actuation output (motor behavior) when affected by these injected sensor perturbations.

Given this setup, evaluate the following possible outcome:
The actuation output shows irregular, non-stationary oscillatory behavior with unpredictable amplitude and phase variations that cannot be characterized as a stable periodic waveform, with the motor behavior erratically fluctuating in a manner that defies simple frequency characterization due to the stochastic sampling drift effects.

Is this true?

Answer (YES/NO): NO